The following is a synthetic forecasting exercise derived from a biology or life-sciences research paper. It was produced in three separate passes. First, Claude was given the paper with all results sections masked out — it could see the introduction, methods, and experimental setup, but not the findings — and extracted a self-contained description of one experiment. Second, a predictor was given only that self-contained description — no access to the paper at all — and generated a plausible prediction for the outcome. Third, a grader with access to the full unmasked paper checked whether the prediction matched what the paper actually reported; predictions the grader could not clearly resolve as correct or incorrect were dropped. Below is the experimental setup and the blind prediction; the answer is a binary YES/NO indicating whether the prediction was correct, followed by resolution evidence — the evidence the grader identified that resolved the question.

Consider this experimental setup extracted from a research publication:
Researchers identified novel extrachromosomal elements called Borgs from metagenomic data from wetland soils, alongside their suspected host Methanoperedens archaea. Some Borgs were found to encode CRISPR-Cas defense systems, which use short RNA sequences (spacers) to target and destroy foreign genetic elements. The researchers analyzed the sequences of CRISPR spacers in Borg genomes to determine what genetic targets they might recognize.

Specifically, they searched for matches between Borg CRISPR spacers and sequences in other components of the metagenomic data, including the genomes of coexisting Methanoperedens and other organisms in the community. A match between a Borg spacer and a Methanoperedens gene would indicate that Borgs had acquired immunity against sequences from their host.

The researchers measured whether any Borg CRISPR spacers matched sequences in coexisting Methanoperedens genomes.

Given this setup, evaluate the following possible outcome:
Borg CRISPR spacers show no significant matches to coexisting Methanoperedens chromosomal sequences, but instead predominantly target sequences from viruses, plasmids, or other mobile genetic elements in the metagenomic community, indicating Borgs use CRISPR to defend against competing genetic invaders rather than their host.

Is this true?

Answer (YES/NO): NO